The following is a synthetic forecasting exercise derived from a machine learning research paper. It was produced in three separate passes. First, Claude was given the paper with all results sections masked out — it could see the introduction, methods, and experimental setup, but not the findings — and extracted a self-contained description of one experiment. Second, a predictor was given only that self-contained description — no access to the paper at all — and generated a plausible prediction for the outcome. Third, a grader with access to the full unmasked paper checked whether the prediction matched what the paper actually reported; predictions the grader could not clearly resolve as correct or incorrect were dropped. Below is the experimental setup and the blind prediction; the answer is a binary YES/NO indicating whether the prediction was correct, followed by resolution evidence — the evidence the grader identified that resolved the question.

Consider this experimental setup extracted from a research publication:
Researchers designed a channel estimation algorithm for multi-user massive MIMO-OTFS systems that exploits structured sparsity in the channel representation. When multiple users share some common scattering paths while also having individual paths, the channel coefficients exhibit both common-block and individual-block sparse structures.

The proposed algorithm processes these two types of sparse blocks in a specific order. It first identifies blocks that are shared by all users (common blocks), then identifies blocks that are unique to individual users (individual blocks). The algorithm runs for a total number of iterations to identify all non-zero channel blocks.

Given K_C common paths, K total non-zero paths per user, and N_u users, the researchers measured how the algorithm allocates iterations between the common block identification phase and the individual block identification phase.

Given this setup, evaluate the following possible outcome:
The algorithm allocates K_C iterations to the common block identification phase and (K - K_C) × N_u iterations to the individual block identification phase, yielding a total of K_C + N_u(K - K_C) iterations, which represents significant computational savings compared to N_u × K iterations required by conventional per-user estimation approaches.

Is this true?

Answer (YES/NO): YES